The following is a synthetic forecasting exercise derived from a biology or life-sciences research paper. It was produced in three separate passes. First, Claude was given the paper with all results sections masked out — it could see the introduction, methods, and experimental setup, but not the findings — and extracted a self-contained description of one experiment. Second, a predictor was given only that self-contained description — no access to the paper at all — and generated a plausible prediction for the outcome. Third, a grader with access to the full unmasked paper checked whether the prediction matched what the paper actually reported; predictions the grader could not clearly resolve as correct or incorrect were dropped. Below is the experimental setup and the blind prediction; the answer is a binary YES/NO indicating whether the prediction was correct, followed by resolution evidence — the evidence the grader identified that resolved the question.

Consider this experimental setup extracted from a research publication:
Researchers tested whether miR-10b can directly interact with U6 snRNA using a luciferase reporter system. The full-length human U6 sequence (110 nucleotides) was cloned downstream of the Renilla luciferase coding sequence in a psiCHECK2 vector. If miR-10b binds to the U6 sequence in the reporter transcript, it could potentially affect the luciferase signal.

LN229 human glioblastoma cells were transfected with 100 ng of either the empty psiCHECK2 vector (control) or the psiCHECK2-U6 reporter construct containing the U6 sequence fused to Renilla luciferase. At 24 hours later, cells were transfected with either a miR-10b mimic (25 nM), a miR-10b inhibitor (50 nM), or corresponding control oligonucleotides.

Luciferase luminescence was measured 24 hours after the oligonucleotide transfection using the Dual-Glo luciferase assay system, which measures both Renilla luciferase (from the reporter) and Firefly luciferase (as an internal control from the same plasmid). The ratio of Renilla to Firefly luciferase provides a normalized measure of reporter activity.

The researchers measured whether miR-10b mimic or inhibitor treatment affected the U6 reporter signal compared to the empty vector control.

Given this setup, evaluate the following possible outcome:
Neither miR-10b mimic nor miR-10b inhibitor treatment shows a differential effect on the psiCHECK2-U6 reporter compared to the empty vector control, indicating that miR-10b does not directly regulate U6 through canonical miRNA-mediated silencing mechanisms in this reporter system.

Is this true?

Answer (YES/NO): YES